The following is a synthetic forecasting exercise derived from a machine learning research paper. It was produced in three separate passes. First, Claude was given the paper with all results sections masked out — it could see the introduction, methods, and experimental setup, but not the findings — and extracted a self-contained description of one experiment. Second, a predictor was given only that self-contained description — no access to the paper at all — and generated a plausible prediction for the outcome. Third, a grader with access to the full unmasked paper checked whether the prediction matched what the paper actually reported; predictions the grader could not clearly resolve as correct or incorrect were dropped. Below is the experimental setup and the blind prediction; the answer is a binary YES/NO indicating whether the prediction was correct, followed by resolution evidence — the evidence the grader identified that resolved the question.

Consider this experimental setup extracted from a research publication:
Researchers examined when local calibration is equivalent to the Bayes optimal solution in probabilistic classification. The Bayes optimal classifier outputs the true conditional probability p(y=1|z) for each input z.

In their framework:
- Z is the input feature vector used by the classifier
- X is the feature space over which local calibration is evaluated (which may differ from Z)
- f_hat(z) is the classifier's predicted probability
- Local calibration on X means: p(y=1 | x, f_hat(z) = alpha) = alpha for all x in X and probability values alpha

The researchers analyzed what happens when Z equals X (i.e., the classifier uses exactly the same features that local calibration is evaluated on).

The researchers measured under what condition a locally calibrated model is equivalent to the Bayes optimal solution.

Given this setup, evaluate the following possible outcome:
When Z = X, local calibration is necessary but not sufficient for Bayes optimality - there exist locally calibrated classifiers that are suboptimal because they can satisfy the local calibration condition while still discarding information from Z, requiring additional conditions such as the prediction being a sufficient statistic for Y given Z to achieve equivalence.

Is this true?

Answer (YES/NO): NO